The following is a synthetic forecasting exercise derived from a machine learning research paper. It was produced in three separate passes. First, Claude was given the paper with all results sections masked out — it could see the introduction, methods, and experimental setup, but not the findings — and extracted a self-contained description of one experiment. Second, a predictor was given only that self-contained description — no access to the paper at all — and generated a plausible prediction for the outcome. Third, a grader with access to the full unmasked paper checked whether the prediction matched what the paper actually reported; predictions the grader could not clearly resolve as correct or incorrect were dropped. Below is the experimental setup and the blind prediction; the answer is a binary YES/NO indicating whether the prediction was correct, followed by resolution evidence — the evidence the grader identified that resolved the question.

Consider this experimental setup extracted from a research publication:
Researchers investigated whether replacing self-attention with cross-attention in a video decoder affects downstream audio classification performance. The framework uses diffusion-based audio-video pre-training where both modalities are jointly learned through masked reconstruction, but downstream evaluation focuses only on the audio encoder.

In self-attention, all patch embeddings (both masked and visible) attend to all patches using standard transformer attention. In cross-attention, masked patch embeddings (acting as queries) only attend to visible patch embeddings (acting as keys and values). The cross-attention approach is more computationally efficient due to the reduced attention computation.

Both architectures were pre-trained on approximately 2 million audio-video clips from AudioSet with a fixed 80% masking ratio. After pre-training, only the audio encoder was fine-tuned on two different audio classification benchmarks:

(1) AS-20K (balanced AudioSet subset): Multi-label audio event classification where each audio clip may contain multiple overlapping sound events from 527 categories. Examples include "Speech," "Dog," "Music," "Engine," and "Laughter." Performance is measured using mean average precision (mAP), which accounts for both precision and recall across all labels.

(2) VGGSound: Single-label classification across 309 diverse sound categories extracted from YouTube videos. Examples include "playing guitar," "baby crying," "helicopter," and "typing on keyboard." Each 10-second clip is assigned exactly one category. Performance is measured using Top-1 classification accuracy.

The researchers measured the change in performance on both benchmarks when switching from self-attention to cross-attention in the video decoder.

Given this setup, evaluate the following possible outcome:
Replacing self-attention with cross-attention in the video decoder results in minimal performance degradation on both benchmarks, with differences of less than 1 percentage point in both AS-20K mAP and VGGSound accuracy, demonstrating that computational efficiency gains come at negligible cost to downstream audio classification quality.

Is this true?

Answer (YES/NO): NO